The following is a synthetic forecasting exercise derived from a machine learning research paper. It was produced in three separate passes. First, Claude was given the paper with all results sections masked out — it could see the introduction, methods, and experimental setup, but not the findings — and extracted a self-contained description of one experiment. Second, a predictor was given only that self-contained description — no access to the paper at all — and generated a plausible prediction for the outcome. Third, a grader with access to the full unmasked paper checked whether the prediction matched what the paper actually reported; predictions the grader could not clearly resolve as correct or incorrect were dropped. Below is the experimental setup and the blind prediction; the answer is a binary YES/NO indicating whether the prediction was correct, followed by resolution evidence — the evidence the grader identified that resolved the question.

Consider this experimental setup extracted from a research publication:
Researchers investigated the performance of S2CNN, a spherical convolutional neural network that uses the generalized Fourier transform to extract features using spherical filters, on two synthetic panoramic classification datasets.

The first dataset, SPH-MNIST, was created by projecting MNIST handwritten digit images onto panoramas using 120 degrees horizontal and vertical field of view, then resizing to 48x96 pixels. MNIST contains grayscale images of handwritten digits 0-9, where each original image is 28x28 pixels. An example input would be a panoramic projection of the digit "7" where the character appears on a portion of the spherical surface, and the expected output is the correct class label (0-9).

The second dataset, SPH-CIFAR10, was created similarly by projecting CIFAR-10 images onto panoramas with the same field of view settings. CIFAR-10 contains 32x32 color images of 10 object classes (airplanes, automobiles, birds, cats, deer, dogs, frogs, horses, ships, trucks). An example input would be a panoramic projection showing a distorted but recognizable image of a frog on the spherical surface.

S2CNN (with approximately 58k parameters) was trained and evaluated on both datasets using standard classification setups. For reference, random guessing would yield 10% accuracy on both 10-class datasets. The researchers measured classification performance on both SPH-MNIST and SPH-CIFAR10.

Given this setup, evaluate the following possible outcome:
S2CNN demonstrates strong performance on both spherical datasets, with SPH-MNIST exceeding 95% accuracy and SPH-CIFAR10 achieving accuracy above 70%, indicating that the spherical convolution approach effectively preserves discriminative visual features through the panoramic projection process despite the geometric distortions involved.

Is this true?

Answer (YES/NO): NO